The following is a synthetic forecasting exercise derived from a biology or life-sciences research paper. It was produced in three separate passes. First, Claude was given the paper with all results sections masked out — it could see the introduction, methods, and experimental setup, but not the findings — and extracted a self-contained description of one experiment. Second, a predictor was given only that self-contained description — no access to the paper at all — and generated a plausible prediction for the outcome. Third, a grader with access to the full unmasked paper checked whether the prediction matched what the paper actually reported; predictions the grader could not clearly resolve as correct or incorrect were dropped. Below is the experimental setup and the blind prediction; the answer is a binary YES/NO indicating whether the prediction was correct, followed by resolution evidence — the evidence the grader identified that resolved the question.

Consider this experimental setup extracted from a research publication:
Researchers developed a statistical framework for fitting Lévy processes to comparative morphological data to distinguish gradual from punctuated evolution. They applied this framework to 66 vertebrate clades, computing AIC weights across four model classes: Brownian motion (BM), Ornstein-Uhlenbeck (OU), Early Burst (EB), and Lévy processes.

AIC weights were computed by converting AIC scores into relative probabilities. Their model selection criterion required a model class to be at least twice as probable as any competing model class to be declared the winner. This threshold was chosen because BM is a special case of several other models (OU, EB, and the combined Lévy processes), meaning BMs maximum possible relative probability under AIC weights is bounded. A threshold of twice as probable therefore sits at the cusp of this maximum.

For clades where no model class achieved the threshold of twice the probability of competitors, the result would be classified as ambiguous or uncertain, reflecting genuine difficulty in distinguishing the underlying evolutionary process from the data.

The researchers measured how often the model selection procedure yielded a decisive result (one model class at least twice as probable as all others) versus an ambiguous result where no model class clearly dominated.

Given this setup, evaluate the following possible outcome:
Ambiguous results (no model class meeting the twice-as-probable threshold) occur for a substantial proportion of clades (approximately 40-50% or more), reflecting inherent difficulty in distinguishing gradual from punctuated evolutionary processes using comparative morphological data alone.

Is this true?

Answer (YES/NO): NO